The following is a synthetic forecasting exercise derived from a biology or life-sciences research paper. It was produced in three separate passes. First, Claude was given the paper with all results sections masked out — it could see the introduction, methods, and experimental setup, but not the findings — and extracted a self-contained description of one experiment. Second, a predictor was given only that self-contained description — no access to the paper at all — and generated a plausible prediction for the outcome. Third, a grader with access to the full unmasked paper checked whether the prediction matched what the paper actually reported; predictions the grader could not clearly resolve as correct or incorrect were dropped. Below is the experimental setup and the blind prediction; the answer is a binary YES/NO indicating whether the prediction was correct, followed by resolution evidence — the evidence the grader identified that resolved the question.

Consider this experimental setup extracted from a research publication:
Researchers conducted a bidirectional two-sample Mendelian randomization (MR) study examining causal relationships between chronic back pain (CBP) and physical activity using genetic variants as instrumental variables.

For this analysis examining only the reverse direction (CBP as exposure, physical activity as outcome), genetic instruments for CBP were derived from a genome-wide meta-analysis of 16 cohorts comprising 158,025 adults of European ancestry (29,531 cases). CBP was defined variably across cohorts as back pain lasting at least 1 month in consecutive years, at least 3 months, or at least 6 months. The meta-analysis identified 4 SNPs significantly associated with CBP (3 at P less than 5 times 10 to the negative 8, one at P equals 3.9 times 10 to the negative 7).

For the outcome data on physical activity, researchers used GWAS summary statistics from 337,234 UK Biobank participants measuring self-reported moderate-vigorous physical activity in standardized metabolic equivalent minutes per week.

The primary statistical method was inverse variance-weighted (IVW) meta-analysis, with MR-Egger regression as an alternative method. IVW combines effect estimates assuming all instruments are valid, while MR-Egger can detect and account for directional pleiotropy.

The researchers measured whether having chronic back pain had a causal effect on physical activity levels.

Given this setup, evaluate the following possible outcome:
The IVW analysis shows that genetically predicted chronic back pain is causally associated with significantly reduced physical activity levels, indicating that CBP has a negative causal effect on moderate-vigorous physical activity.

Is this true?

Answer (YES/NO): YES